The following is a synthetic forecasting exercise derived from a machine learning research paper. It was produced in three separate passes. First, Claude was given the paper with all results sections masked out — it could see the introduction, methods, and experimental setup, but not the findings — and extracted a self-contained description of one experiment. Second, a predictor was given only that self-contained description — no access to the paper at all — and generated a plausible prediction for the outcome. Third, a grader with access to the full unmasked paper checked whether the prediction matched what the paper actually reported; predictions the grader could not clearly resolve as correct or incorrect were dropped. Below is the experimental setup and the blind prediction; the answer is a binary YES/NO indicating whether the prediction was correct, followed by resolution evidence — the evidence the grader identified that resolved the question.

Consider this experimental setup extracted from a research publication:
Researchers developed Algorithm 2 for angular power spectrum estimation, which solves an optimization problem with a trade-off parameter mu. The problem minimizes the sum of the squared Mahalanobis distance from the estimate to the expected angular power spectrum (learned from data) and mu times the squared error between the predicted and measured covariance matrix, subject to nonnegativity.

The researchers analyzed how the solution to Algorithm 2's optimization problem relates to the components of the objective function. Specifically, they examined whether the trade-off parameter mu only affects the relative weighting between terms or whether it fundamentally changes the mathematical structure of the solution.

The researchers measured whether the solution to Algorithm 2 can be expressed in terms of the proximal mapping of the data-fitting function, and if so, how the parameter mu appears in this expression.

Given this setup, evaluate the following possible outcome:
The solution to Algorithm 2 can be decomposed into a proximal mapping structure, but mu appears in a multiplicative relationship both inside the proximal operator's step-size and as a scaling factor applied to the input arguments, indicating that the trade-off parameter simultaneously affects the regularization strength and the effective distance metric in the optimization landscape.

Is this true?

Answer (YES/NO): NO